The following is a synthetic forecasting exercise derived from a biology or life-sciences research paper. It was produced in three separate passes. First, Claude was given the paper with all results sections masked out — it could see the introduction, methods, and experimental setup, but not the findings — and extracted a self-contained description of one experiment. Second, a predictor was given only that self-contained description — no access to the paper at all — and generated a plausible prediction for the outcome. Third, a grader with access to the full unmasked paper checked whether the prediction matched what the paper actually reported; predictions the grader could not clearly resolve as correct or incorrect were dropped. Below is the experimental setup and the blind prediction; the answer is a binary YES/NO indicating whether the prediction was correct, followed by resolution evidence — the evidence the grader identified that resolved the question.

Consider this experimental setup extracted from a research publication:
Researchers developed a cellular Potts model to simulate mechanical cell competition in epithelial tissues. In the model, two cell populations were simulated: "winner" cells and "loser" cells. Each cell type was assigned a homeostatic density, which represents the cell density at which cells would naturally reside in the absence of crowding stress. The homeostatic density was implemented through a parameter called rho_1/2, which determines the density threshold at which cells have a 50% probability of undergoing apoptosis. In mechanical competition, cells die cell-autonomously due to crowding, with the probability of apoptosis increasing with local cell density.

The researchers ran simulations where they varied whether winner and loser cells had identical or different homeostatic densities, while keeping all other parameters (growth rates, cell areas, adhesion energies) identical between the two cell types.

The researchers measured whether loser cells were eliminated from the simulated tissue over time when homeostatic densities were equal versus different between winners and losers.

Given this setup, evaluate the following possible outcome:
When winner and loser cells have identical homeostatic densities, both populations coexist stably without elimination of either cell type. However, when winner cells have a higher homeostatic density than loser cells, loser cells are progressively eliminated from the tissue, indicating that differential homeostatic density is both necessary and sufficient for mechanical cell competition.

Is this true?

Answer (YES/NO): YES